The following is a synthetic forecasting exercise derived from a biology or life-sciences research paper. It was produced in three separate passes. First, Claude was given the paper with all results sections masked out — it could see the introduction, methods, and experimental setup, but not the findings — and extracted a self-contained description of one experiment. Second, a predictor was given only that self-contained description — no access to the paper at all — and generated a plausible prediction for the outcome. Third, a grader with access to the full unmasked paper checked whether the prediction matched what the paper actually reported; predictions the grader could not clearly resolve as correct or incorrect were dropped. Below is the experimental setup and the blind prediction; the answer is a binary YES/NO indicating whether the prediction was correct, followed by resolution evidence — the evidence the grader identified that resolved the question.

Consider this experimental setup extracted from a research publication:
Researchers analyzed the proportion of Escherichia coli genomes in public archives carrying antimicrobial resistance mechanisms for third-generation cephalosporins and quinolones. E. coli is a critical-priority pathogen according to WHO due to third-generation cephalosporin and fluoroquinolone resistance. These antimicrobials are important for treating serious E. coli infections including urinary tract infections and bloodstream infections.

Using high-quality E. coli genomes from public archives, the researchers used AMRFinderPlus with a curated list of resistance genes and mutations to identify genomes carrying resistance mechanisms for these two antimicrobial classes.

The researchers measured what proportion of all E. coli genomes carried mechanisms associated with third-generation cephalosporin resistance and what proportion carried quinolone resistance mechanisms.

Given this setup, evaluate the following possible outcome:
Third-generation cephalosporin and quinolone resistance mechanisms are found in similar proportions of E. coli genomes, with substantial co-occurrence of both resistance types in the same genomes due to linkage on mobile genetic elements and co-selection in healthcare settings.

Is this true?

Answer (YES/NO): NO